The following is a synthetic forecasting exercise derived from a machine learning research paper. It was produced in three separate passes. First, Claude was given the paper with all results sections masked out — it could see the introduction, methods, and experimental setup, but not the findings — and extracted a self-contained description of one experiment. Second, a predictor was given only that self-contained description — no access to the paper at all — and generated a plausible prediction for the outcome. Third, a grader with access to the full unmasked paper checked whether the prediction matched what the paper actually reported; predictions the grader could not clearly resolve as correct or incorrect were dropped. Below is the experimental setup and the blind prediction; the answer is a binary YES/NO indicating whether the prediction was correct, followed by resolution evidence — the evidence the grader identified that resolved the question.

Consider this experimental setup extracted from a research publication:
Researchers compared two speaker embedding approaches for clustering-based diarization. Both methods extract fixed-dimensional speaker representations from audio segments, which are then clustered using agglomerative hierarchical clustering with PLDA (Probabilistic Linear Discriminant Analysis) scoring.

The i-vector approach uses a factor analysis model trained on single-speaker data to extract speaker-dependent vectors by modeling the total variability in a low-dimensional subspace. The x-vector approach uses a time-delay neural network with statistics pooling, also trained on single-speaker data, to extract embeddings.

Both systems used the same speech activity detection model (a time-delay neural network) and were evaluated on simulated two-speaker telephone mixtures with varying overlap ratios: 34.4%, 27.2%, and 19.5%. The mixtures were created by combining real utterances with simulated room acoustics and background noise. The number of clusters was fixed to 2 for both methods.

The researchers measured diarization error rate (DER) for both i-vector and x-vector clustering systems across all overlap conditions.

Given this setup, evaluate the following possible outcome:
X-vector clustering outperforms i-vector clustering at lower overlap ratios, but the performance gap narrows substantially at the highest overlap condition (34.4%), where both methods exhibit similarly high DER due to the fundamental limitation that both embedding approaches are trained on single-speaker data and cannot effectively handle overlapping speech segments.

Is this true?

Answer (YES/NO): NO